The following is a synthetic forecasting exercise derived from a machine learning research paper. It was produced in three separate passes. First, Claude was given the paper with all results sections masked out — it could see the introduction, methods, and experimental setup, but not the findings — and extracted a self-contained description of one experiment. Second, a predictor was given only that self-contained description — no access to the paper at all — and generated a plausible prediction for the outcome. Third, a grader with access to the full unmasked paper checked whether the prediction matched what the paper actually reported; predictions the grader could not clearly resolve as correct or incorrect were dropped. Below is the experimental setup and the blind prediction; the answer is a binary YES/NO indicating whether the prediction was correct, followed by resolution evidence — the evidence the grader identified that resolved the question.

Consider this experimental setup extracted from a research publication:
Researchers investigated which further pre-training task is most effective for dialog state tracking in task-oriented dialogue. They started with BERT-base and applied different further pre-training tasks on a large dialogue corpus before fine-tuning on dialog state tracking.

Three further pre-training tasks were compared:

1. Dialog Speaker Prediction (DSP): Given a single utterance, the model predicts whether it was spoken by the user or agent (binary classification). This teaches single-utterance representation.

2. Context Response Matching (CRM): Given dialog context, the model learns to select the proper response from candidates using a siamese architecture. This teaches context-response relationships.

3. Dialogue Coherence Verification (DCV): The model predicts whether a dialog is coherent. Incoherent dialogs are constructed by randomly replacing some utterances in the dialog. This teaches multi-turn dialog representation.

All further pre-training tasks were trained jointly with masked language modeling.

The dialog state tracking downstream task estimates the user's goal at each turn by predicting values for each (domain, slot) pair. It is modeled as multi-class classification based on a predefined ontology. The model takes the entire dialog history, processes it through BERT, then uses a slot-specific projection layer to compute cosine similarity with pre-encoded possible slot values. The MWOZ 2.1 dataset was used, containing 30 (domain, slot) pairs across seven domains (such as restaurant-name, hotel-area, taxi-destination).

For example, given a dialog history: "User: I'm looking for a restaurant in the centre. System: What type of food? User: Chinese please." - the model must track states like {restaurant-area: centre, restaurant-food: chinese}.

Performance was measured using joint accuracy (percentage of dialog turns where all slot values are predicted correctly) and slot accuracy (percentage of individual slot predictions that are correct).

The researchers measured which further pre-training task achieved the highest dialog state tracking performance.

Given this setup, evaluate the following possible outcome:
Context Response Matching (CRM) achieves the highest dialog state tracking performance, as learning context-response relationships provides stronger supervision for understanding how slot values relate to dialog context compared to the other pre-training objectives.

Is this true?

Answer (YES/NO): NO